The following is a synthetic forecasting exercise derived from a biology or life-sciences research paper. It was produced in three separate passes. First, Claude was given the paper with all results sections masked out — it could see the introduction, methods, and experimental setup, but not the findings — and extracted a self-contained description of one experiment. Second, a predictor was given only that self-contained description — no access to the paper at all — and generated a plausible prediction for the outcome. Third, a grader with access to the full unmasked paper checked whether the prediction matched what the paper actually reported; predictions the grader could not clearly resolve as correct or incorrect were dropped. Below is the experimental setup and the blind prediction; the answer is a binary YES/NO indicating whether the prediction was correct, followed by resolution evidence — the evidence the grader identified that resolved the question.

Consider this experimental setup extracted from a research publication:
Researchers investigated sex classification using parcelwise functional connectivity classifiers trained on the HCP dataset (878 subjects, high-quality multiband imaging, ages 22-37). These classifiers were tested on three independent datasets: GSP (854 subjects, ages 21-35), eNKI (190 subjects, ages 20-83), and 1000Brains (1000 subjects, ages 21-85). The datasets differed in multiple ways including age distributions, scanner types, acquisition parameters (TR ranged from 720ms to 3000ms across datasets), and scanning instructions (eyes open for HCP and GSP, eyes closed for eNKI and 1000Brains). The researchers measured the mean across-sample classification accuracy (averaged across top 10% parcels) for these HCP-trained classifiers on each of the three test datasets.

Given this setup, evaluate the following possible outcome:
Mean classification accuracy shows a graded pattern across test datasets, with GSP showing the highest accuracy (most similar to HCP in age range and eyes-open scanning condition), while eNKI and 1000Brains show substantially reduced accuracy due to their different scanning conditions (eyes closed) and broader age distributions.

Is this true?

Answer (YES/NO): NO